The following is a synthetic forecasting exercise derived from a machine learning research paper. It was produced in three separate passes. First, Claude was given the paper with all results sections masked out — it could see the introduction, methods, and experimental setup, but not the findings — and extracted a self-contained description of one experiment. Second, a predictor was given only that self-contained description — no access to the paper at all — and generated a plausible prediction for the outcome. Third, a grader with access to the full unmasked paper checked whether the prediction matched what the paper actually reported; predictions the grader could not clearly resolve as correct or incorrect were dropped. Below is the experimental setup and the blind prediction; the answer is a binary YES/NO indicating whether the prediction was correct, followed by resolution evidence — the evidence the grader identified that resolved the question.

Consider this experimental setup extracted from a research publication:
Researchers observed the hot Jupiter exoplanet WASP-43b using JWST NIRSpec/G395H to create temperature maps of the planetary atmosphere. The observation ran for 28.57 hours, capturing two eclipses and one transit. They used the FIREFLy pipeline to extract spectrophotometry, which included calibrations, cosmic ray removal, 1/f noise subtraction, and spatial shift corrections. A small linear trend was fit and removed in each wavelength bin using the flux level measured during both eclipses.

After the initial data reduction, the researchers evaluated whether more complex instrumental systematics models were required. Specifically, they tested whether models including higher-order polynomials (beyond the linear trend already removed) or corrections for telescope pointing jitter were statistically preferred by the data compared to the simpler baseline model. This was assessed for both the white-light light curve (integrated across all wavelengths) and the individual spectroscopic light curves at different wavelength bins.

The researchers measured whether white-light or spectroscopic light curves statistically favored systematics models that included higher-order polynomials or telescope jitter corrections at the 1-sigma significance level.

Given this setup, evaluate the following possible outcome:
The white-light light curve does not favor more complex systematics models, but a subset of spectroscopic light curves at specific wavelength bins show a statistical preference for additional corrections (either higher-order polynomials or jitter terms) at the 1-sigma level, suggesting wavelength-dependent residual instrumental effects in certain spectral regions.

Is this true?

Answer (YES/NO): NO